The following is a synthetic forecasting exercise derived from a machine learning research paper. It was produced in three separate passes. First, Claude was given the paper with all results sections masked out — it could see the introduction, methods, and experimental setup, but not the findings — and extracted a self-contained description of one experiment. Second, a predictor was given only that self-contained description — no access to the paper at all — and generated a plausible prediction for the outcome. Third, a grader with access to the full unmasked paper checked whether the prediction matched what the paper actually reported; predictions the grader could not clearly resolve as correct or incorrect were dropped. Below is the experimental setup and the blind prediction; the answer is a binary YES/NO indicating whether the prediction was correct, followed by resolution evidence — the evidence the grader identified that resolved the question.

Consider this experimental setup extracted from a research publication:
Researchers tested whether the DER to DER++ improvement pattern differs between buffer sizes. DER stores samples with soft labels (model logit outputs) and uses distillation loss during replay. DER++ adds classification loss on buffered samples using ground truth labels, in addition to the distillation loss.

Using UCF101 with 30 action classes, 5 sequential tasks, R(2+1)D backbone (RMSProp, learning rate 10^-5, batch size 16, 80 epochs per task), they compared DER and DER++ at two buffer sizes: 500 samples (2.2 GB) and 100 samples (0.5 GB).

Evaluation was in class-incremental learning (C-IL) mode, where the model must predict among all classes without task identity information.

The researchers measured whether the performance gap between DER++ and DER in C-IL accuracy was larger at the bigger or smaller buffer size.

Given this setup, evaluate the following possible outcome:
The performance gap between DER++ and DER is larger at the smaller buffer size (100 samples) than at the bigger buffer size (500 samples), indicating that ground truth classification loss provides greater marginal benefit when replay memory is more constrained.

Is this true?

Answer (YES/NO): YES